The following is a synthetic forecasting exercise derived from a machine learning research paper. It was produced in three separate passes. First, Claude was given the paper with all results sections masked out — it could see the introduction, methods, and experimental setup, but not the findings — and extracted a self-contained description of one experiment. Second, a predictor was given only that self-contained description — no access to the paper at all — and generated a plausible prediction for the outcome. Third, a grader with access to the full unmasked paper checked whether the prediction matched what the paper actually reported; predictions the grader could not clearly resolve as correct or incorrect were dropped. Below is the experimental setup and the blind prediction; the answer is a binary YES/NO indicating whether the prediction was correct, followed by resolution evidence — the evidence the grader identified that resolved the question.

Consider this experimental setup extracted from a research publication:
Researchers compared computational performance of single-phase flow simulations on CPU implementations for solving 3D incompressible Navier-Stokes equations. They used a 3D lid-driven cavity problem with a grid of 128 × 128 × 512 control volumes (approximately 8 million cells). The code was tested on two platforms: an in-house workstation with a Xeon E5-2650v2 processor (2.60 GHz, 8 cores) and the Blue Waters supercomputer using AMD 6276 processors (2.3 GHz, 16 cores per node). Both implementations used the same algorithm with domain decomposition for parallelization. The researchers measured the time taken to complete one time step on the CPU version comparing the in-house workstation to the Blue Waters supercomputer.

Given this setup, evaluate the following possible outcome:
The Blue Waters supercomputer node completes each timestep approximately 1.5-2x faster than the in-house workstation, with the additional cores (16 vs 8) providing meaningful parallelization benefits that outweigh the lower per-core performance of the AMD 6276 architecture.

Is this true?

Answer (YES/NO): NO